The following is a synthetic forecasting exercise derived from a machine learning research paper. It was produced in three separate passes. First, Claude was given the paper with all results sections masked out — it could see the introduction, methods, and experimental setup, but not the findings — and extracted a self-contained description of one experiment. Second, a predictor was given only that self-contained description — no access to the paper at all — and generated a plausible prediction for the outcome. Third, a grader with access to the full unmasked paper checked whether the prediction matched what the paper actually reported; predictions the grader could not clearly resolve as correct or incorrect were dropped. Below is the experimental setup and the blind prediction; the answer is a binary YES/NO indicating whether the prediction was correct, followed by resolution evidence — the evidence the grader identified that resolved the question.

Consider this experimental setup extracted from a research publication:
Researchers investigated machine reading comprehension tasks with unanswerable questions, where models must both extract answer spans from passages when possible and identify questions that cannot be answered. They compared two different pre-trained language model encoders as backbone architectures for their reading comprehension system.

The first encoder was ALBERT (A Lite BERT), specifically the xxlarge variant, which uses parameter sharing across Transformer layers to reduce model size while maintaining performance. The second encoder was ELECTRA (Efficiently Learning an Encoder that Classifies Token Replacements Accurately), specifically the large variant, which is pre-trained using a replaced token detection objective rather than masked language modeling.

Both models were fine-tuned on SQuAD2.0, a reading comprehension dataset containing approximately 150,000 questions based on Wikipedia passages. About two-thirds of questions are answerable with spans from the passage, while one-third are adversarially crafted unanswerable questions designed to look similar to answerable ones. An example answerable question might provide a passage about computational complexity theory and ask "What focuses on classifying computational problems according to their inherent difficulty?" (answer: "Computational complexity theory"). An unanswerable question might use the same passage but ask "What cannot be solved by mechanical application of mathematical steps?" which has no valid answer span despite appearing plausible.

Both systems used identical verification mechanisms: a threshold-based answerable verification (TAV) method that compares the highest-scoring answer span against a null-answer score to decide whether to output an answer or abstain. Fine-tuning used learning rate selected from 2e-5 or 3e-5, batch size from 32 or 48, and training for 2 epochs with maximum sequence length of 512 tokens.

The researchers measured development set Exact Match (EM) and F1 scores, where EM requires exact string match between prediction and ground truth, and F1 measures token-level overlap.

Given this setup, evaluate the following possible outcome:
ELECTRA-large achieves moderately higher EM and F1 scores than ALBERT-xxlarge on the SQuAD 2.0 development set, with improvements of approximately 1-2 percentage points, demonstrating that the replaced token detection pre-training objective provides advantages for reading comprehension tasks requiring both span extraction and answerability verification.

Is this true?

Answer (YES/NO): NO